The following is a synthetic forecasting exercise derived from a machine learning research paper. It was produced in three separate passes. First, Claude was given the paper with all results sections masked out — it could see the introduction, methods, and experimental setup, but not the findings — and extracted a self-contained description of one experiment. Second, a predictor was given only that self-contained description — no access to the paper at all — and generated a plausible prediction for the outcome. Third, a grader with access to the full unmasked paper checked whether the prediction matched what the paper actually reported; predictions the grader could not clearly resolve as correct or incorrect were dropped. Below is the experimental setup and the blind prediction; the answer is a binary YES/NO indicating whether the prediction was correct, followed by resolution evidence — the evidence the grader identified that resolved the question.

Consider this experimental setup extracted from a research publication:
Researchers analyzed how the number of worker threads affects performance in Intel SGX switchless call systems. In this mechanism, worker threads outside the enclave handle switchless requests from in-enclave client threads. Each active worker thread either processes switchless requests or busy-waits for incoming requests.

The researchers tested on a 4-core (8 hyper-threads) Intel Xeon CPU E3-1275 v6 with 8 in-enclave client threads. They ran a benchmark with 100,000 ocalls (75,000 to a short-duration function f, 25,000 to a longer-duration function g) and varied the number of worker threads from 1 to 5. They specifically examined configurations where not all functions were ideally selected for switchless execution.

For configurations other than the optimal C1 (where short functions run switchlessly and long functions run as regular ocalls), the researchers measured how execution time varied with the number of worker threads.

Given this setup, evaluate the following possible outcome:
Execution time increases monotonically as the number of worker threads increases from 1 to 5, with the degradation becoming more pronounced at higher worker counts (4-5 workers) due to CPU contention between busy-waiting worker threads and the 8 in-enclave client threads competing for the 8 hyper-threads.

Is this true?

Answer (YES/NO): NO